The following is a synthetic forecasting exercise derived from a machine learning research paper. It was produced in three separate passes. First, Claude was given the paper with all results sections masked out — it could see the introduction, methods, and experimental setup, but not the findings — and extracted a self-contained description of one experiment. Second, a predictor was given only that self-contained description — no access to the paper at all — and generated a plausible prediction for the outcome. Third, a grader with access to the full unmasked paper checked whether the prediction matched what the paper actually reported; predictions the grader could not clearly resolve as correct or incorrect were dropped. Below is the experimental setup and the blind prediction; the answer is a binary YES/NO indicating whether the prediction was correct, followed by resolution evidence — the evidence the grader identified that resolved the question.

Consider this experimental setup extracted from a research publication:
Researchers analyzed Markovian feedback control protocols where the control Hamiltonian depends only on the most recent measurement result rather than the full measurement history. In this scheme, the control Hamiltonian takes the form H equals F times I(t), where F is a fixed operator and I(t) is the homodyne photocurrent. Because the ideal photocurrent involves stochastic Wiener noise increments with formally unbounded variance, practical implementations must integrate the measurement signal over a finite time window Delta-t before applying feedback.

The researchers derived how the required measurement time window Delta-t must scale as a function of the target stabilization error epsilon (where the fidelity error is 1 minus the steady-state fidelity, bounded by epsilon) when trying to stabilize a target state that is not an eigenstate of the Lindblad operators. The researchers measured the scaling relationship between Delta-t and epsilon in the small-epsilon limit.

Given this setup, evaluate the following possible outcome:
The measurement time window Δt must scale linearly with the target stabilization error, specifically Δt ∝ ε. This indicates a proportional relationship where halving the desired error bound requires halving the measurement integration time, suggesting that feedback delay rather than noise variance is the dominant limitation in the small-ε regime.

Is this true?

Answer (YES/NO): YES